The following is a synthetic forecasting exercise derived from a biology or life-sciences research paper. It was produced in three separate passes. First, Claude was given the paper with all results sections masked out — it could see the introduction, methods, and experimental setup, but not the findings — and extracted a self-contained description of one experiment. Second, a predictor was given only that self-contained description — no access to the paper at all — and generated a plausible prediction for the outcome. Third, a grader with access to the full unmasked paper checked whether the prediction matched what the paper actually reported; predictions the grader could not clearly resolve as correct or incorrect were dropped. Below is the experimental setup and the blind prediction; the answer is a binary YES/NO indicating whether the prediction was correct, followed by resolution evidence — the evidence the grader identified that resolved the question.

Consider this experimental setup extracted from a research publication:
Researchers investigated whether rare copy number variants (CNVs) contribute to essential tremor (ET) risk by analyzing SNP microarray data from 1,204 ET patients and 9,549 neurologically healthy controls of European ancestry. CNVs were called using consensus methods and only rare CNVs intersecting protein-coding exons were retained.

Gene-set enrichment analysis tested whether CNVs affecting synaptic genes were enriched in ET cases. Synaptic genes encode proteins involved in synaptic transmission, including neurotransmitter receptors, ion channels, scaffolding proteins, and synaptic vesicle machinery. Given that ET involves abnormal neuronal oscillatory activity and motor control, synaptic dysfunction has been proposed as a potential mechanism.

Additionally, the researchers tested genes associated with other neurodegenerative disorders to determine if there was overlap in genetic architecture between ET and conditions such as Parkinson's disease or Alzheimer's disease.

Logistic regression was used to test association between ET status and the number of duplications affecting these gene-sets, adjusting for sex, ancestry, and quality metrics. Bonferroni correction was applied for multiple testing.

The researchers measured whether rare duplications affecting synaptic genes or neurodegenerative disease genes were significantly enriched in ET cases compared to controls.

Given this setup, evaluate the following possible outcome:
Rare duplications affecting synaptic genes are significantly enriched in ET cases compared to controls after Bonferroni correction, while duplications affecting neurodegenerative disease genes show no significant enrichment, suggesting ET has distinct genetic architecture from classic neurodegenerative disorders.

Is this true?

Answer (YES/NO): NO